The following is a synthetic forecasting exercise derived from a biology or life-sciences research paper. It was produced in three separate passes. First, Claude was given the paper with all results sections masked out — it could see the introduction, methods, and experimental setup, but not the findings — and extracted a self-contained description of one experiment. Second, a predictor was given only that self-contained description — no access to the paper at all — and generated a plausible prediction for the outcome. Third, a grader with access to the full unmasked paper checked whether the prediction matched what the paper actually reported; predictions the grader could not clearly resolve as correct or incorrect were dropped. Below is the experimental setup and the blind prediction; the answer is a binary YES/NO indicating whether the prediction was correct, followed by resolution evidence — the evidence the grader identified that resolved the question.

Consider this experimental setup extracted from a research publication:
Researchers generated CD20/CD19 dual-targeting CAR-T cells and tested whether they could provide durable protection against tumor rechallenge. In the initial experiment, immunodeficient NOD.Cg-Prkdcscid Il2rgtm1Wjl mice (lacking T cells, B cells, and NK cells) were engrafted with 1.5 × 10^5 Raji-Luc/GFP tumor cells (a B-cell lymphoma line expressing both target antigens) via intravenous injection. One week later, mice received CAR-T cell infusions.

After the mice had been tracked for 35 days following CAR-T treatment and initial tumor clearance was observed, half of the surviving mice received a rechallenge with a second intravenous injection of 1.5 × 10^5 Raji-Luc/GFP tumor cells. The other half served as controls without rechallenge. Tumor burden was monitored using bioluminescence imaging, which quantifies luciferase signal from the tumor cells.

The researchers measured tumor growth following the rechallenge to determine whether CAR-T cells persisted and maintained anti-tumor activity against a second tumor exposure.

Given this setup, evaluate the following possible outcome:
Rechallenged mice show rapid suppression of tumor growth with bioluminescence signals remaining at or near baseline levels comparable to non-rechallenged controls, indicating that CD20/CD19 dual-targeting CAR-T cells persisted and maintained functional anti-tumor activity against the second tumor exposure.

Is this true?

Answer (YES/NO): NO